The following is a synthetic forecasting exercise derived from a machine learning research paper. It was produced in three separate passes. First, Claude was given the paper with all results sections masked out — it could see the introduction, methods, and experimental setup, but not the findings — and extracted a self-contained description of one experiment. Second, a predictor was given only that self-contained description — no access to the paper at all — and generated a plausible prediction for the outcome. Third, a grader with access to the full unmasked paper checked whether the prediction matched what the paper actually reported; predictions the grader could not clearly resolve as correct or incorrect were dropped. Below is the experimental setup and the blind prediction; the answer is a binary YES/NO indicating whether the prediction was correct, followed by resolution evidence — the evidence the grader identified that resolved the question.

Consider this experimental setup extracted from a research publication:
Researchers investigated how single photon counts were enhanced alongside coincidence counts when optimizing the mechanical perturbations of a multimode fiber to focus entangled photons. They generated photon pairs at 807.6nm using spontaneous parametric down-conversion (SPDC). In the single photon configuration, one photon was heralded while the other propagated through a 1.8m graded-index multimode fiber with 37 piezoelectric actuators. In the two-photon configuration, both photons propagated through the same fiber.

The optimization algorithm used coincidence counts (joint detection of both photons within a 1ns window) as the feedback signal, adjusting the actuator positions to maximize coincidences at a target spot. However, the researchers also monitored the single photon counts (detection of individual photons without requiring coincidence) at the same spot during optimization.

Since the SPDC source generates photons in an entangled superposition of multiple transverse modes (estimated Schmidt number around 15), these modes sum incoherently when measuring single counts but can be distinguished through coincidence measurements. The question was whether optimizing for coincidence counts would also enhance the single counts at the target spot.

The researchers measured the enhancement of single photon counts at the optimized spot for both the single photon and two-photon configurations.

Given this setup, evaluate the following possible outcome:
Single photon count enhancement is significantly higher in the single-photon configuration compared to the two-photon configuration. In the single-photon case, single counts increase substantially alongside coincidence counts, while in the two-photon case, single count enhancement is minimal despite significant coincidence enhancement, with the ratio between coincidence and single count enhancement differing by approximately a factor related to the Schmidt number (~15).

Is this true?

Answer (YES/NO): NO